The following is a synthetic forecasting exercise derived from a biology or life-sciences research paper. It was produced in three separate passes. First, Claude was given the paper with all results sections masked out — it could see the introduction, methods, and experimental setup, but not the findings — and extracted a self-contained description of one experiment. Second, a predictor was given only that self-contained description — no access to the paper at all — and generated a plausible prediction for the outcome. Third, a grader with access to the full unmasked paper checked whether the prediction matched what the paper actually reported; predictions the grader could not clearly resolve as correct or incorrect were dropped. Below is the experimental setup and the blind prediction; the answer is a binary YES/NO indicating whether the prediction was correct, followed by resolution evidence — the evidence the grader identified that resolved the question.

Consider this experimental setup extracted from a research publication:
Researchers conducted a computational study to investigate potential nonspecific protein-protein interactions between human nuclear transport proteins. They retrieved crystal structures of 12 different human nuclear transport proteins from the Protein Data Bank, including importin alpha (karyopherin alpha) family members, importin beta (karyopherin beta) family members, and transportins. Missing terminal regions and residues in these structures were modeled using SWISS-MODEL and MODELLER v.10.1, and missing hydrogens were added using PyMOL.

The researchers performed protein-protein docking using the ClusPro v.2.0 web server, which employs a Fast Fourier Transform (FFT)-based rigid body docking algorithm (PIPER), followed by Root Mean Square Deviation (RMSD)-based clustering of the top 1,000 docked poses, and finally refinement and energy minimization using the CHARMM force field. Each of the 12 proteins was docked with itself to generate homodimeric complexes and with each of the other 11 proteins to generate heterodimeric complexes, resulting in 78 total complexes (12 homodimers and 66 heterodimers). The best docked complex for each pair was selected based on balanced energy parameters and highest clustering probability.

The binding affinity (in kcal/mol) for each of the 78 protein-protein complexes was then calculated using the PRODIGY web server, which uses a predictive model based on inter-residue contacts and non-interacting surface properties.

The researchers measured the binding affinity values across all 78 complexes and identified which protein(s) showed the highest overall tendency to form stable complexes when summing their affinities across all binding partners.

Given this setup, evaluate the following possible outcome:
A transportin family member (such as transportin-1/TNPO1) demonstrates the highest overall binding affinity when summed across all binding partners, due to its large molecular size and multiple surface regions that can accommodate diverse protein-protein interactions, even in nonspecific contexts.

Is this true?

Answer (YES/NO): NO